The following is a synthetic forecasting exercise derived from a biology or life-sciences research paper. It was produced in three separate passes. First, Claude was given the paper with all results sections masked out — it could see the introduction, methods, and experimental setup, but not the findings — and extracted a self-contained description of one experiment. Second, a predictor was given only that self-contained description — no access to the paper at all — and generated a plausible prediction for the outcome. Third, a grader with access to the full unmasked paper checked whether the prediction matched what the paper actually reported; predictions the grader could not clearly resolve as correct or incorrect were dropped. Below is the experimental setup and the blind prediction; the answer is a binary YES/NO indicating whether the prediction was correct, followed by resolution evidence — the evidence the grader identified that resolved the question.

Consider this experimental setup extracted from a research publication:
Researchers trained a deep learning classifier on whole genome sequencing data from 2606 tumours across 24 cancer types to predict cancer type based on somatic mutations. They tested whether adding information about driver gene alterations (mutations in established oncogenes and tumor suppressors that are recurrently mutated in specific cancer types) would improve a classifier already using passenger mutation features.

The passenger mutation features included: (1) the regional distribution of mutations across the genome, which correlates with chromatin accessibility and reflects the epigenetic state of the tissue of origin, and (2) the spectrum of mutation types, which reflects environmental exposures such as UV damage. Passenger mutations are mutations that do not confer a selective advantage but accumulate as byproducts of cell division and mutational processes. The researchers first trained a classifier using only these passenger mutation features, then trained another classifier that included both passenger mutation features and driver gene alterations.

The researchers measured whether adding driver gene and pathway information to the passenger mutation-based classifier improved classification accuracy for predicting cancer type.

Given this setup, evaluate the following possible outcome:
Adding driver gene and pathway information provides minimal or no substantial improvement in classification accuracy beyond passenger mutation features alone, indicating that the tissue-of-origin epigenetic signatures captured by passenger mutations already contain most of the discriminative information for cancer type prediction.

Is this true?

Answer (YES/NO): YES